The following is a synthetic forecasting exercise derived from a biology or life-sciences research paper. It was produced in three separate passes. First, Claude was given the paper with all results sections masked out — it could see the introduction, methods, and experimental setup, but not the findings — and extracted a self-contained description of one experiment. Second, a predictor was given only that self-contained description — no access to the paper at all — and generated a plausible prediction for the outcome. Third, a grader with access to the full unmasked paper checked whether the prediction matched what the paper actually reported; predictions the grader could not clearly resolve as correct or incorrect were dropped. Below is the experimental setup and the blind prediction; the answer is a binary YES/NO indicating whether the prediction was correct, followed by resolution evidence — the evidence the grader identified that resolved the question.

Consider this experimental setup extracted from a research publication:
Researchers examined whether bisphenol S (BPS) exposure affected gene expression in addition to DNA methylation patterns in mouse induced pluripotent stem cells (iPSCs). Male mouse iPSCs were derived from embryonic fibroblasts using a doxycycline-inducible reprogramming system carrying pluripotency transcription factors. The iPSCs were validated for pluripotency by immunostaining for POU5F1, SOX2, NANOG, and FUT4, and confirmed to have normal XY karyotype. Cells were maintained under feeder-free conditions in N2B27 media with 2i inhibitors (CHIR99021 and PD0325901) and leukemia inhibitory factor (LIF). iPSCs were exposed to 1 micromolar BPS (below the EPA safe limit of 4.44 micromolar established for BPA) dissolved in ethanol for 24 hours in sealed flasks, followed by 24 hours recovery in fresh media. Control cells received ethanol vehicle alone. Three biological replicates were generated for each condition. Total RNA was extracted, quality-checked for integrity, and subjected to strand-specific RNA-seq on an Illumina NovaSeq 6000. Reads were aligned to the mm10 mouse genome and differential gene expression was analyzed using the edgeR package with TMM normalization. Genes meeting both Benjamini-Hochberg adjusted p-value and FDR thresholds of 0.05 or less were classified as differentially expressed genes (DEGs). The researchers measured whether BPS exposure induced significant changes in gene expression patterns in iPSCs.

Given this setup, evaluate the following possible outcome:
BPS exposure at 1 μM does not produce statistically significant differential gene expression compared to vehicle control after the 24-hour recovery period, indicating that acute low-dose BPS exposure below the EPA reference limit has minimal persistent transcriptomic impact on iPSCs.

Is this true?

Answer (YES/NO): NO